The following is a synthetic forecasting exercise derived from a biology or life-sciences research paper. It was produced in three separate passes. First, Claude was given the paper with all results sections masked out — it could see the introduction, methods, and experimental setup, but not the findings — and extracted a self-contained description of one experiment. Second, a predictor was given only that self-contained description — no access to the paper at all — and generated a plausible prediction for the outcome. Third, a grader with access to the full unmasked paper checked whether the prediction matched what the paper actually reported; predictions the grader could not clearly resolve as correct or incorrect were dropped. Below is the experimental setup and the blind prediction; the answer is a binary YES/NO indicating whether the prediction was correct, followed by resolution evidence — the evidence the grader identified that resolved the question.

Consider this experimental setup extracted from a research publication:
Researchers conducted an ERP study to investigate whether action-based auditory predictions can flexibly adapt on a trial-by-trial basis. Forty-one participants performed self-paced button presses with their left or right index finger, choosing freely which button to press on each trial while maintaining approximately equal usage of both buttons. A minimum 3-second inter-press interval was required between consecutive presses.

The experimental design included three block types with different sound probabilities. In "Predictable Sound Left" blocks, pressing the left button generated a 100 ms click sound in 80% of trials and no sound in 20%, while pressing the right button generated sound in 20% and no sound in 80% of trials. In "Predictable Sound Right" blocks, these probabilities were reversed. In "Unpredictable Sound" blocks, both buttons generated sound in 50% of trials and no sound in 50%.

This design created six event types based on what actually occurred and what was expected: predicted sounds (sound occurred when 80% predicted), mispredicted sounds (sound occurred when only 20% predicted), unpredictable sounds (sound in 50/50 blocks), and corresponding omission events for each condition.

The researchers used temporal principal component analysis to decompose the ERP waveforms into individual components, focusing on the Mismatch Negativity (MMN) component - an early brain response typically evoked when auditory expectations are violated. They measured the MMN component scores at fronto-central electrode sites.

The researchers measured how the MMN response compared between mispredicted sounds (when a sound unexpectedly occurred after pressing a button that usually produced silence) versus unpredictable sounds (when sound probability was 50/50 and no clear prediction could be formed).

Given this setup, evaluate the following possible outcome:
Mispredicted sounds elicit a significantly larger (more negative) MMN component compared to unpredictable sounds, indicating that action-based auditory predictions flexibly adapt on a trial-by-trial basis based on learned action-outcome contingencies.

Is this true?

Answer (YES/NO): NO